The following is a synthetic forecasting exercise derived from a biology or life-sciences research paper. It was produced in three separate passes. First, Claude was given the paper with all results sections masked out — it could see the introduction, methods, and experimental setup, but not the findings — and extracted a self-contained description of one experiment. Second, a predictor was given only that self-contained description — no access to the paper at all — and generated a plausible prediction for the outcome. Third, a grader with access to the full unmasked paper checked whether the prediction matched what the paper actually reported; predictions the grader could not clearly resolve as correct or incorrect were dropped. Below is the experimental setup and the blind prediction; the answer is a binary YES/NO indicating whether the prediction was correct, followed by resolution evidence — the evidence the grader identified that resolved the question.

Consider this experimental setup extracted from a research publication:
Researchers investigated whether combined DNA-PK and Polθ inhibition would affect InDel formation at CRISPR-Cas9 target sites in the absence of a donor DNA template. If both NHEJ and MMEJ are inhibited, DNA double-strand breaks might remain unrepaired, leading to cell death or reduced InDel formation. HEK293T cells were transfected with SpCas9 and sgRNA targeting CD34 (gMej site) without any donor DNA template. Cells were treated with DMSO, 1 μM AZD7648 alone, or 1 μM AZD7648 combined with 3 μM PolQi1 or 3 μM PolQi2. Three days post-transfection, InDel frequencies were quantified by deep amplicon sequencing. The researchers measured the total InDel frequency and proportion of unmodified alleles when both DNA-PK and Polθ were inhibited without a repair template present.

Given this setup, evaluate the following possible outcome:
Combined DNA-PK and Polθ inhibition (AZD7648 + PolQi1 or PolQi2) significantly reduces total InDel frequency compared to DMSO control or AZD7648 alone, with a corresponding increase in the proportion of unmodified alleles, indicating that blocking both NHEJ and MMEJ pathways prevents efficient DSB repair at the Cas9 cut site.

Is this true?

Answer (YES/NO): YES